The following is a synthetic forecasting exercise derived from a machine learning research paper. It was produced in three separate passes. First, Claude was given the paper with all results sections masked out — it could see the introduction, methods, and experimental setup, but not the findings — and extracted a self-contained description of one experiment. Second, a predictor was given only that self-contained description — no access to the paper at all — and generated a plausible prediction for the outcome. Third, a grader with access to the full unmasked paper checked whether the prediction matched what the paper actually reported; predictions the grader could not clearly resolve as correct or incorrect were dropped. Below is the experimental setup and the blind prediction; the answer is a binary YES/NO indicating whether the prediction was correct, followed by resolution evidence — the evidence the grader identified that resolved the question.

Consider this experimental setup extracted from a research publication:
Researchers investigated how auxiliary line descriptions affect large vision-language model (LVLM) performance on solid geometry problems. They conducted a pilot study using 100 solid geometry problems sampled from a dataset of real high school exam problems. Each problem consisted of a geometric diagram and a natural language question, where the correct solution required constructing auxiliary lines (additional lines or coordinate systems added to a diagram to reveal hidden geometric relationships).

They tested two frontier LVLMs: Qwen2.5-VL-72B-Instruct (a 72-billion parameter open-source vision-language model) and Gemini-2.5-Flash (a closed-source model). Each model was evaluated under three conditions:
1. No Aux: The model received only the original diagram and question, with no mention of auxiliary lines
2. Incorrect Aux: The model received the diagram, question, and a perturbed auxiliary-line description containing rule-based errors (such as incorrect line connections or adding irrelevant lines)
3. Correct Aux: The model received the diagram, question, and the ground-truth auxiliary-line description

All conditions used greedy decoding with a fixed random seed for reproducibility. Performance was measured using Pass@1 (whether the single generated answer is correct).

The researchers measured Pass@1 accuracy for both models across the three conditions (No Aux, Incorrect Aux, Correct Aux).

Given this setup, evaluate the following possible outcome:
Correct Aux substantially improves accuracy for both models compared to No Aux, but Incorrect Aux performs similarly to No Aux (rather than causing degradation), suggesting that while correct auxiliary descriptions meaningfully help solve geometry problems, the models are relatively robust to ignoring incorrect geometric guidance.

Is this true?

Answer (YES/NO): NO